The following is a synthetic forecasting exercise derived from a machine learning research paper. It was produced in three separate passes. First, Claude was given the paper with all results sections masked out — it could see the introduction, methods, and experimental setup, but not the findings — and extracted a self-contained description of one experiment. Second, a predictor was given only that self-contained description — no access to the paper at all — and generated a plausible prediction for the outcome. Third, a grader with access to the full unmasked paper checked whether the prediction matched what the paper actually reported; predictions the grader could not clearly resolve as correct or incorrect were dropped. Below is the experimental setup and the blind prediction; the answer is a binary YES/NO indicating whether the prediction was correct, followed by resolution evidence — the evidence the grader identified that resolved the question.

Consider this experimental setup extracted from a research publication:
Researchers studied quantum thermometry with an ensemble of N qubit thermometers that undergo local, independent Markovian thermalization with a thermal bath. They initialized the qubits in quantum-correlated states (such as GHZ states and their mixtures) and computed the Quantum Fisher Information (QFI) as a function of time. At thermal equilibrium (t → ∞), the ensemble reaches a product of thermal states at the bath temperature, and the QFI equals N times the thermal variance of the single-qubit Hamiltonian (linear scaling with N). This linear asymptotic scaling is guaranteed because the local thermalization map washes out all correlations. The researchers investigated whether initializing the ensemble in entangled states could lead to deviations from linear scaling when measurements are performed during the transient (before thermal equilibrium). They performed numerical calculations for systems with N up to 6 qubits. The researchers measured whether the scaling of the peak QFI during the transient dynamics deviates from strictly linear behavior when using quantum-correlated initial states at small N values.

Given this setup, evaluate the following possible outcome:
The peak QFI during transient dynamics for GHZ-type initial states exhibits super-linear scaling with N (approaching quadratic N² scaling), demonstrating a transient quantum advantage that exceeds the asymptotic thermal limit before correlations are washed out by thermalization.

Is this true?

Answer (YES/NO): NO